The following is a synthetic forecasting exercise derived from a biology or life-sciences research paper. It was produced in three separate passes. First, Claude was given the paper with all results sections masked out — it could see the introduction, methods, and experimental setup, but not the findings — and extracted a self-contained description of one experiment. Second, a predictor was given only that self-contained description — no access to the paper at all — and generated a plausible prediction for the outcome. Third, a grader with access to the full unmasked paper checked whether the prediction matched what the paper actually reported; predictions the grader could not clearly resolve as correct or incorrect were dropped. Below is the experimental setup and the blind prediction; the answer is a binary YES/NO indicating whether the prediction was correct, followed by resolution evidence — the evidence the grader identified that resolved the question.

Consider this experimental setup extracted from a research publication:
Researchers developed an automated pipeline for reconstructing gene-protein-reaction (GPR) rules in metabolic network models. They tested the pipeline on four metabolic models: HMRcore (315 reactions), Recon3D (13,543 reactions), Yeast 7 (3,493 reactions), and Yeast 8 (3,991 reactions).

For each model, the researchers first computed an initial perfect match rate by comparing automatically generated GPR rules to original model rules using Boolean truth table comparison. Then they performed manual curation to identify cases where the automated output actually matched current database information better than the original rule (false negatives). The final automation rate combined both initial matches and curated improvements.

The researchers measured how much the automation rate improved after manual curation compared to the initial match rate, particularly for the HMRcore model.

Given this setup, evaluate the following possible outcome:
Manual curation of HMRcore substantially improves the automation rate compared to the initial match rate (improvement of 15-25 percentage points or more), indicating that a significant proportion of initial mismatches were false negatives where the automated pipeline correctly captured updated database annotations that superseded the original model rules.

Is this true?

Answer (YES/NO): YES